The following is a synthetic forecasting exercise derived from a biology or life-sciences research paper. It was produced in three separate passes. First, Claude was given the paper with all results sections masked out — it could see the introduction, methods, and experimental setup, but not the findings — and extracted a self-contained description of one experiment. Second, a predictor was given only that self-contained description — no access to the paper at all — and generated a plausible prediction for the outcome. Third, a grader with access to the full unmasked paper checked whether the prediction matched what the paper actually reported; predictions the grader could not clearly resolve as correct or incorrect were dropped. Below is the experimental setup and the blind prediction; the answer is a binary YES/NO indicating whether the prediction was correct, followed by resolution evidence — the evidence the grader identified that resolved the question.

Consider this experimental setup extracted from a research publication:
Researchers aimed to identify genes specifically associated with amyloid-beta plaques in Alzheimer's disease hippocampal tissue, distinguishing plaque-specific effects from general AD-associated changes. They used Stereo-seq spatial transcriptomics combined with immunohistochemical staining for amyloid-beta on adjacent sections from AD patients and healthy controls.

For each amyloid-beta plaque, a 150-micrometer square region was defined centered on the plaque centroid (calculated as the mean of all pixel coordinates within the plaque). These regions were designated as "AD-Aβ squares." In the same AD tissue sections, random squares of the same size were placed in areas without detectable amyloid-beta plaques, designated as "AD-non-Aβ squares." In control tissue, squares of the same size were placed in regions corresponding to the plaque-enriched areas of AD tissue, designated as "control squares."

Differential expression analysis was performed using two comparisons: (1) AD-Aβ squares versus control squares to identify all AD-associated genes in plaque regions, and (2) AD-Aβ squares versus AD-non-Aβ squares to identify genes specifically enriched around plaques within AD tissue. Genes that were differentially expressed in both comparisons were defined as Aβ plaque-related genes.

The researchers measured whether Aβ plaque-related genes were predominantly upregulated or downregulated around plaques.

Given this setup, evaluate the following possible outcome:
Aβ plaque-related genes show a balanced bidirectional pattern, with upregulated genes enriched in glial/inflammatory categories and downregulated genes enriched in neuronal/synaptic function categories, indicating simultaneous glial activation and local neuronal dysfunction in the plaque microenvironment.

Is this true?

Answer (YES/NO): NO